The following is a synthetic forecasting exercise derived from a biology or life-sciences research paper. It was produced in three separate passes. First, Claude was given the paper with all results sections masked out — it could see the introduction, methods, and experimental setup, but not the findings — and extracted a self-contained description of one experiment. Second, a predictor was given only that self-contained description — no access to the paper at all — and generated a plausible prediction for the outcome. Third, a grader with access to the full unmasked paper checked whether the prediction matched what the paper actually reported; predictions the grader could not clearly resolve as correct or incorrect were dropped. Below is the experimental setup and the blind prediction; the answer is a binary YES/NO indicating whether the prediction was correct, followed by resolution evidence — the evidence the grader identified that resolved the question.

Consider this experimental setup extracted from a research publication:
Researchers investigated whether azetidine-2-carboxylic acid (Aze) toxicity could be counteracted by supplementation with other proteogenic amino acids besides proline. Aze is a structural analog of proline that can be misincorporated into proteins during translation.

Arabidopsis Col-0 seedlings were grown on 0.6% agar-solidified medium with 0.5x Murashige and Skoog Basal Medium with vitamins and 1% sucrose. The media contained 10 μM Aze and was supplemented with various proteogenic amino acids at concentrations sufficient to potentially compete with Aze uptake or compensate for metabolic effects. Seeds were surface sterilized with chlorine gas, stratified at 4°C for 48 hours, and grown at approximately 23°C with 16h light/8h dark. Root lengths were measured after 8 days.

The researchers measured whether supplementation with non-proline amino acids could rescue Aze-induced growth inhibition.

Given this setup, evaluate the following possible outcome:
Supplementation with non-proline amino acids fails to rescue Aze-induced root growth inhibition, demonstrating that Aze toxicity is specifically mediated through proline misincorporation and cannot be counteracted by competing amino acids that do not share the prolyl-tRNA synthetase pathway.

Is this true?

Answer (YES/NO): NO